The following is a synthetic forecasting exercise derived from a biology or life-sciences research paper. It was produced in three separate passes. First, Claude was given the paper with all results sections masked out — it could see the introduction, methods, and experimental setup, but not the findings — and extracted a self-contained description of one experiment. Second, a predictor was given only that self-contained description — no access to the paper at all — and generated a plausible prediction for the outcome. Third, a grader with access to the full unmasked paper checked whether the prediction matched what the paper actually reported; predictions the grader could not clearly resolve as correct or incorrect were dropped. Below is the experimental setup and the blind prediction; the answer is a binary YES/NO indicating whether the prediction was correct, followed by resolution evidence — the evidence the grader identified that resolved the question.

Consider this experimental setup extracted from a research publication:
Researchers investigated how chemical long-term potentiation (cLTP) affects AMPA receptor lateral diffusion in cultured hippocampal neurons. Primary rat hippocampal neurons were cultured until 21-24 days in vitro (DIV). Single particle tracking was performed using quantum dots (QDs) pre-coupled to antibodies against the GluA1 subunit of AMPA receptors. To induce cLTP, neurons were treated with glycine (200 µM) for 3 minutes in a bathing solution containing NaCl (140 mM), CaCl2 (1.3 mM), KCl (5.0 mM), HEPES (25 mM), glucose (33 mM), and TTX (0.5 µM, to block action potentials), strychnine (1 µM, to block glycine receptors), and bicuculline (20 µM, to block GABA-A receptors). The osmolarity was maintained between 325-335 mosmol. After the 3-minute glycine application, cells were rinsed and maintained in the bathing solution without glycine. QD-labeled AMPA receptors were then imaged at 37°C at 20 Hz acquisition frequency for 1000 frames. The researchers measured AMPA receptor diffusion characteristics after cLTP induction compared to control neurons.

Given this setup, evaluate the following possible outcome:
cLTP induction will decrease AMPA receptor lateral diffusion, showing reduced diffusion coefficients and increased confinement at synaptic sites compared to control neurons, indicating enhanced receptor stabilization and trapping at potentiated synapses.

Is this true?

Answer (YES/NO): NO